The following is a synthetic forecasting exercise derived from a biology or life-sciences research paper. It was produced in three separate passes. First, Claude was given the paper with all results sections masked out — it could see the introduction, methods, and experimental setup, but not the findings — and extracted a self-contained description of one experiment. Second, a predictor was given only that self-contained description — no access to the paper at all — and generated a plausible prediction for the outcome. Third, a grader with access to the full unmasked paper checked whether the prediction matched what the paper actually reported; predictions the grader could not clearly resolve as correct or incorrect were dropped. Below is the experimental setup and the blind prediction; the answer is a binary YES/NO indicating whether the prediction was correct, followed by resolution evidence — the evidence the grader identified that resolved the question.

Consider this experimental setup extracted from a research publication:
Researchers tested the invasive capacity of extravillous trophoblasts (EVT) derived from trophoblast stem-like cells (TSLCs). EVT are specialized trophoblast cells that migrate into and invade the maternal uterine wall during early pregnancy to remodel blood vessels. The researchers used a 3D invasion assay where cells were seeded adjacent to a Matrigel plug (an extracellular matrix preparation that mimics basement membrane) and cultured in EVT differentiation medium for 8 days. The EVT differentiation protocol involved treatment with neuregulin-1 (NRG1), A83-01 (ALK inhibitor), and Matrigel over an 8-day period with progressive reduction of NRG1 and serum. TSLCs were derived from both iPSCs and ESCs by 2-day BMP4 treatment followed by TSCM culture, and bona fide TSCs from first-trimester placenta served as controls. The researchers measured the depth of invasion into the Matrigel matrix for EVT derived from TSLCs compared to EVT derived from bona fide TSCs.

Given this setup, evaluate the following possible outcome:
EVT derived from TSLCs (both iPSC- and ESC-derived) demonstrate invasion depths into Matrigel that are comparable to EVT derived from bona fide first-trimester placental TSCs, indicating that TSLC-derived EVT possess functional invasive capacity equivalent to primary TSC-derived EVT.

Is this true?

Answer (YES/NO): NO